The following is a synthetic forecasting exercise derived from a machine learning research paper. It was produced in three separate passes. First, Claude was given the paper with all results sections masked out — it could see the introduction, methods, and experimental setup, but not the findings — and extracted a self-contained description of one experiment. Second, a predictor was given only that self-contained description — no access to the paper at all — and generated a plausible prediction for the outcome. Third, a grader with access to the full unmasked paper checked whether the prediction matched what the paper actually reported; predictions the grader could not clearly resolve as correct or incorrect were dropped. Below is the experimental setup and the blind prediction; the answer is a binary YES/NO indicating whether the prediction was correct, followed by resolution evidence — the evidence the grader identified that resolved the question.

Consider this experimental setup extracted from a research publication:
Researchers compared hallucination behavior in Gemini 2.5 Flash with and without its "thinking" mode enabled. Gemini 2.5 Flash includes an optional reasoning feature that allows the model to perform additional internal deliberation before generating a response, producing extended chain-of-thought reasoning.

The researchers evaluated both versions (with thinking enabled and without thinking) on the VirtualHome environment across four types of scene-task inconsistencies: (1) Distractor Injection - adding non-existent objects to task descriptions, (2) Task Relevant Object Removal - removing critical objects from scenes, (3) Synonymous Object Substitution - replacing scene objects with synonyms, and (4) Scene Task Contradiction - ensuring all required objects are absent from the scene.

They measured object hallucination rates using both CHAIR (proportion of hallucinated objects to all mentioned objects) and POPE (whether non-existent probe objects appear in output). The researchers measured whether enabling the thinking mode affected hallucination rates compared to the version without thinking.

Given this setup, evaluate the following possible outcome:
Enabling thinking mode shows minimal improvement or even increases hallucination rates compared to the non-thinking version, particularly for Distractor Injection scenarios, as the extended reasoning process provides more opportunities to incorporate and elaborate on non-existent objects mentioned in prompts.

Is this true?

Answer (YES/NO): NO